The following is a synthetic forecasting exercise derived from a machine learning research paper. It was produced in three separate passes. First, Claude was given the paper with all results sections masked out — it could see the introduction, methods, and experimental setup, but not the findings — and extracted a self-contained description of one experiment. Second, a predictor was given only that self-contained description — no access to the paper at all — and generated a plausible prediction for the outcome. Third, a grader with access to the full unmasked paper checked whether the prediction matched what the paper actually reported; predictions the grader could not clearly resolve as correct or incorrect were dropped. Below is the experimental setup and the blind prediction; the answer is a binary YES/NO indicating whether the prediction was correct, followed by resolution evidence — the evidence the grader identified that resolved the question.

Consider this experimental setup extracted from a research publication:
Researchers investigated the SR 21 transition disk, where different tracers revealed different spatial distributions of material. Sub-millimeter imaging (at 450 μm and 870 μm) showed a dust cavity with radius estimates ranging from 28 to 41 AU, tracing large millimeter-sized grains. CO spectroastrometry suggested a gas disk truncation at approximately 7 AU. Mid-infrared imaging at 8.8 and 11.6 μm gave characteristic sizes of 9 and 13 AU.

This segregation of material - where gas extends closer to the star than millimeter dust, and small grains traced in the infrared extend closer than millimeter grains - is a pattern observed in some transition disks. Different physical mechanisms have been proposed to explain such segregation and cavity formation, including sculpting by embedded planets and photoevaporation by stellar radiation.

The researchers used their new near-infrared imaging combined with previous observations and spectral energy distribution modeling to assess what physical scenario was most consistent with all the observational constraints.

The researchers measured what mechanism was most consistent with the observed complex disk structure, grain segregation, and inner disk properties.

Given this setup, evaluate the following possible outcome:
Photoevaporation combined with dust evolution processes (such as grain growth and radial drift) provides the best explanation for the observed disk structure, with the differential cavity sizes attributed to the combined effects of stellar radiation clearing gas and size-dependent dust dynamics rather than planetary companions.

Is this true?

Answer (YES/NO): NO